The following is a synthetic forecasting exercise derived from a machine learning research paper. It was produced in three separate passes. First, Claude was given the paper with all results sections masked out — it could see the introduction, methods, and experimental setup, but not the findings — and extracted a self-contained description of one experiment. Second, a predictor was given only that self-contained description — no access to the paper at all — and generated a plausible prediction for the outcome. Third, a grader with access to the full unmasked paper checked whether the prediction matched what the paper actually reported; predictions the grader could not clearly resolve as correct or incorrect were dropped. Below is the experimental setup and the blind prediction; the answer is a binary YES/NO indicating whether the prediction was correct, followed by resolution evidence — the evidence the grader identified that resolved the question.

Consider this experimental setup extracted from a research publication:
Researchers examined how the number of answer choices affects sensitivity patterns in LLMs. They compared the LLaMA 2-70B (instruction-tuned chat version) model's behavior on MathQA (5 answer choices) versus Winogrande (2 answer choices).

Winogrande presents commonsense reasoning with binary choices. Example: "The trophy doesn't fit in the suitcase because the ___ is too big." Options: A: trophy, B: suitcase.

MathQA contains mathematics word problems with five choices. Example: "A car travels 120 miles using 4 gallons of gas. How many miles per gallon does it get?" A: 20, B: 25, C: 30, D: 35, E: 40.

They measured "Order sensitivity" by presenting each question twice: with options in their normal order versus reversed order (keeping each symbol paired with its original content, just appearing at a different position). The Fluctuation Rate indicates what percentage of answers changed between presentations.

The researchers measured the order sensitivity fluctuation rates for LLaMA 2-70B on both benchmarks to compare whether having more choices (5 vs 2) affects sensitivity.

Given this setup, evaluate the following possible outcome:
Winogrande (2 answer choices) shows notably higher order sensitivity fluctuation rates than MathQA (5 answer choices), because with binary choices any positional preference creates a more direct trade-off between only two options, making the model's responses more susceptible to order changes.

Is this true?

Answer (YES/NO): NO